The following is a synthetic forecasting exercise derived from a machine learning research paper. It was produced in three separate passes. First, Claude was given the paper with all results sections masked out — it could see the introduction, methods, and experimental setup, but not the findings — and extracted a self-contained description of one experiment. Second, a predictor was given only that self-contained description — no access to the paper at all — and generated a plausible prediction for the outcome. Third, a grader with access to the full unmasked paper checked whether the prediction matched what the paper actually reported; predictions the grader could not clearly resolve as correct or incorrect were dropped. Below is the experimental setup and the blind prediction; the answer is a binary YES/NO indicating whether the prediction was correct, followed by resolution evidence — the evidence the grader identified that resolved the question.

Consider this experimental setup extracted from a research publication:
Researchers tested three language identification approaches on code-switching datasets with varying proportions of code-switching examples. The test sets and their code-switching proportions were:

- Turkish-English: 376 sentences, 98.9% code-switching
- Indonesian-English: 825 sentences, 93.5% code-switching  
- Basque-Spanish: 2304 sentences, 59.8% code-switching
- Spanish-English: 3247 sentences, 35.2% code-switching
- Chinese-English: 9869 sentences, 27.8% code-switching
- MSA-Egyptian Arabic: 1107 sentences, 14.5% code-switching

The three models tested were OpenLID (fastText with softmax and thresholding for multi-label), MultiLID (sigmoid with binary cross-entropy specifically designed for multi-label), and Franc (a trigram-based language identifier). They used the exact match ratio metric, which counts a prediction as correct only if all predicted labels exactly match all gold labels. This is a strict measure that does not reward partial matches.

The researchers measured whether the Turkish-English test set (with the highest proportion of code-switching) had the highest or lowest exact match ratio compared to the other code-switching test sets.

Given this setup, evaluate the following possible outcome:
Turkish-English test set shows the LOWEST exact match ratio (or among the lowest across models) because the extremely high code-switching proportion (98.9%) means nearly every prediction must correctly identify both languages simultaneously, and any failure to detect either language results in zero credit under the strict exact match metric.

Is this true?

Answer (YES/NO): YES